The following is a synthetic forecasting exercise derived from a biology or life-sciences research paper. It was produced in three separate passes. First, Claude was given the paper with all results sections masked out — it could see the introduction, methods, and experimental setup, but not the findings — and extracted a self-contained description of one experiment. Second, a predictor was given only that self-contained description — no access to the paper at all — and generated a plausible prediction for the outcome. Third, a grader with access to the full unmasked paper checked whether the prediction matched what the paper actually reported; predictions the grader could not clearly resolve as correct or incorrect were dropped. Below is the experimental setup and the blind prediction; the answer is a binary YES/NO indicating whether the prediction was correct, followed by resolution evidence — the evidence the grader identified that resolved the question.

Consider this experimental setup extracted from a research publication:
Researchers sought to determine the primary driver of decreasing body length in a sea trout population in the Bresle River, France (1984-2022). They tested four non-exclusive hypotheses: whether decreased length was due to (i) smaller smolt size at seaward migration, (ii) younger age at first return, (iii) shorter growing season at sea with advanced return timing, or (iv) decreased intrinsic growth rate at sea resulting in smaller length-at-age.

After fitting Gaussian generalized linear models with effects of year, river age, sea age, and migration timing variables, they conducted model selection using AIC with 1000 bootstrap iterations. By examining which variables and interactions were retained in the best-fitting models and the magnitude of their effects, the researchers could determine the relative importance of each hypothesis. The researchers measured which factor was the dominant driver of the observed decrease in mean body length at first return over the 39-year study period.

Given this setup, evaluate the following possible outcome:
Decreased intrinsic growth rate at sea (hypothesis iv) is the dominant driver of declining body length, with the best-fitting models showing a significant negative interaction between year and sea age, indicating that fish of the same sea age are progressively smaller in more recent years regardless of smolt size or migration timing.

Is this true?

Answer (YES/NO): NO